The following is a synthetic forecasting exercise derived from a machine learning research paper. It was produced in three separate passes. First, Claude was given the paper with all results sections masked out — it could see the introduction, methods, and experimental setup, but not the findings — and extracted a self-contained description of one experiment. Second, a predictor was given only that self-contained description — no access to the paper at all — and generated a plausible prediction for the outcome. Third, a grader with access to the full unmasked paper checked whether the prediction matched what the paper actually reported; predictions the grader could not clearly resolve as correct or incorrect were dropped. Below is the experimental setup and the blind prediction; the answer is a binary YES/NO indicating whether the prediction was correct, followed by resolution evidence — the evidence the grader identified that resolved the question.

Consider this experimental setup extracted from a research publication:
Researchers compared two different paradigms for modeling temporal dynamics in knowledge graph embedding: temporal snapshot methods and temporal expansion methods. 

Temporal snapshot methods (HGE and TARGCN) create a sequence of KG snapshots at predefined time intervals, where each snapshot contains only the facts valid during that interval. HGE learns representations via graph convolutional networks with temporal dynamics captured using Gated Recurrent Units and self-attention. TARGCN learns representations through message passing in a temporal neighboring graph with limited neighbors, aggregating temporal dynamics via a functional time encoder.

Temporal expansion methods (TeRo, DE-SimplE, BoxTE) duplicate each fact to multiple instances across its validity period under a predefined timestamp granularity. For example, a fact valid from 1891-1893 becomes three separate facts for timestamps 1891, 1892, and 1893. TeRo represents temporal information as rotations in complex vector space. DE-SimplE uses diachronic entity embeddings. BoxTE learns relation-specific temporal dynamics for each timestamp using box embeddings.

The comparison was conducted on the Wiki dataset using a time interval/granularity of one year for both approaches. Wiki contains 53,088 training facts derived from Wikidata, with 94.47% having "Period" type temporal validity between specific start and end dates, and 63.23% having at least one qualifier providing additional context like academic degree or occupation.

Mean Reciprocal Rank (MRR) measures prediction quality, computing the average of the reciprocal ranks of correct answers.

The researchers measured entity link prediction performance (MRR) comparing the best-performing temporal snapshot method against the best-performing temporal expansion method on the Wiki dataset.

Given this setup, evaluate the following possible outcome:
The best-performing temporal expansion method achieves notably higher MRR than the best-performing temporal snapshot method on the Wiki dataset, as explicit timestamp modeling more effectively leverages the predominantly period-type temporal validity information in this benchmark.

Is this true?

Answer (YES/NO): YES